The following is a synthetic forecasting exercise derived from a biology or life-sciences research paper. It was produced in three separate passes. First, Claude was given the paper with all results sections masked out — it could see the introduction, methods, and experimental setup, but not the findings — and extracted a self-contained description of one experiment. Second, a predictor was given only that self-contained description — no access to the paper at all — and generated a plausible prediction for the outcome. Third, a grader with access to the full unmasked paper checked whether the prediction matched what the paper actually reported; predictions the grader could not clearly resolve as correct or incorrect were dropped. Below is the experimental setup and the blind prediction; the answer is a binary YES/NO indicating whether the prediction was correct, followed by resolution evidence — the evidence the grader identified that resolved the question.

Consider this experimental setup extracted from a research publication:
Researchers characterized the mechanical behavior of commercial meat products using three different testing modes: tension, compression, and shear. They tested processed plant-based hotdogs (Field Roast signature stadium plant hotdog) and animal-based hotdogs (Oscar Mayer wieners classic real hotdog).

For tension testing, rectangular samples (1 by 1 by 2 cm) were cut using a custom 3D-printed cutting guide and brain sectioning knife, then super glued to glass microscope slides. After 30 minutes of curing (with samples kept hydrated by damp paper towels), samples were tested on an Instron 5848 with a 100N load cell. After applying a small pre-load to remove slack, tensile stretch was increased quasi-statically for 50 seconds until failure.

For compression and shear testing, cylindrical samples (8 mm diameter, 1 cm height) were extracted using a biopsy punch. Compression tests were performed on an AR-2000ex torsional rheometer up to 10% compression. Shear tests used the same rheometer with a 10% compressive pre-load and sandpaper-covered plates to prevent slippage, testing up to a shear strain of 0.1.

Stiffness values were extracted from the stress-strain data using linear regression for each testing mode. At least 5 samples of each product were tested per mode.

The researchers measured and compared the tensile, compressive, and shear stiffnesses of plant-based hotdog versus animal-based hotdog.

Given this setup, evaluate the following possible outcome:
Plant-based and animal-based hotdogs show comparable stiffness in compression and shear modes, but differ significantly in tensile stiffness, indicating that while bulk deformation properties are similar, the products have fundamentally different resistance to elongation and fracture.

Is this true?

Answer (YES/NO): NO